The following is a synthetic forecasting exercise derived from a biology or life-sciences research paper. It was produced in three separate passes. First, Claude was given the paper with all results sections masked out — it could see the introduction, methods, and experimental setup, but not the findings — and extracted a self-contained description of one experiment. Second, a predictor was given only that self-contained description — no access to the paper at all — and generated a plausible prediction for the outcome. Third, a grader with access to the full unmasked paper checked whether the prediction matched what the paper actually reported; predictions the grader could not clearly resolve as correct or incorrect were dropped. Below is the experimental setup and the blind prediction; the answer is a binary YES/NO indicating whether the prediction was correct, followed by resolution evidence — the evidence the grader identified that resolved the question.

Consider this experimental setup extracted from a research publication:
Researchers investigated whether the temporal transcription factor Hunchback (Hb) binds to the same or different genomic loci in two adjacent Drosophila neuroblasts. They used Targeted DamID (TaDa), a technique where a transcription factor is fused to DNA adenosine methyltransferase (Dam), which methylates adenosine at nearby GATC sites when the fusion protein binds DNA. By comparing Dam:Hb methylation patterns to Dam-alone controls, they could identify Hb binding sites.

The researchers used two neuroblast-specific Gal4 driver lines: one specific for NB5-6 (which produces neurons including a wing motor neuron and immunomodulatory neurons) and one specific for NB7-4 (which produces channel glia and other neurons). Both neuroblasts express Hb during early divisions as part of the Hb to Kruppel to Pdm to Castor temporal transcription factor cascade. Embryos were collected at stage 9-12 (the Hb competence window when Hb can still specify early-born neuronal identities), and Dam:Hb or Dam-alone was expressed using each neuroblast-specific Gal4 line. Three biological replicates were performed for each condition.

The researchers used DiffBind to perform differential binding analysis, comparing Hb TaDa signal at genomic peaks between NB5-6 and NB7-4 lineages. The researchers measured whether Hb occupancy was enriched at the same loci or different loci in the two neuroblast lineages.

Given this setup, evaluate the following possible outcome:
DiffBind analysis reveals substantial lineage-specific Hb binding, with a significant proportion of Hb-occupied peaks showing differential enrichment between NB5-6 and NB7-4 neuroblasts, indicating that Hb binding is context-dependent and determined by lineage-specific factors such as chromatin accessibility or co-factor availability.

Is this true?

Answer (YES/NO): YES